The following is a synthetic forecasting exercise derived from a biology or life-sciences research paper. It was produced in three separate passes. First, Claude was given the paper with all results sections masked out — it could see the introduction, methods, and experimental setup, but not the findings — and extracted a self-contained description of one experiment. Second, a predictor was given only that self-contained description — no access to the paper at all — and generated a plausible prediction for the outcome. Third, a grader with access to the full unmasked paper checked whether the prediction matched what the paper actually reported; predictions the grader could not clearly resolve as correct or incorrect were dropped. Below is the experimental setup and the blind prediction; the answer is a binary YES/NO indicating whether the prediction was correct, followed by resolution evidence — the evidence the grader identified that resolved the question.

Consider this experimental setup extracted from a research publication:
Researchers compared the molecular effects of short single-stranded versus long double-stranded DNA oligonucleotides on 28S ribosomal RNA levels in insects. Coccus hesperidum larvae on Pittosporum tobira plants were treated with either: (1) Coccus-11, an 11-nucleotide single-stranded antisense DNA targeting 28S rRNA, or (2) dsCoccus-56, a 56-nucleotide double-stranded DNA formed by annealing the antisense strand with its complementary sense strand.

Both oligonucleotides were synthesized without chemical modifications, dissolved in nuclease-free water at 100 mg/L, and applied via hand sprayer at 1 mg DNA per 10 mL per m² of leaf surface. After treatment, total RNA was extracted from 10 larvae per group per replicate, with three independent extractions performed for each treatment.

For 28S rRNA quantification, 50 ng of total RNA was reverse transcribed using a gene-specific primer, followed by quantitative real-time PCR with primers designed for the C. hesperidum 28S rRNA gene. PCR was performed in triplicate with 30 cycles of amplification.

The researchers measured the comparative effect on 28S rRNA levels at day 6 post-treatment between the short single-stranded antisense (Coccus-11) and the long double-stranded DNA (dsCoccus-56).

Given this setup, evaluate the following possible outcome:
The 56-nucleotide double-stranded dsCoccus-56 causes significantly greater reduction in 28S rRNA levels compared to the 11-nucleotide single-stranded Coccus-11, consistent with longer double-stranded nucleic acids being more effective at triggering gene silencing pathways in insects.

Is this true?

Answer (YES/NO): NO